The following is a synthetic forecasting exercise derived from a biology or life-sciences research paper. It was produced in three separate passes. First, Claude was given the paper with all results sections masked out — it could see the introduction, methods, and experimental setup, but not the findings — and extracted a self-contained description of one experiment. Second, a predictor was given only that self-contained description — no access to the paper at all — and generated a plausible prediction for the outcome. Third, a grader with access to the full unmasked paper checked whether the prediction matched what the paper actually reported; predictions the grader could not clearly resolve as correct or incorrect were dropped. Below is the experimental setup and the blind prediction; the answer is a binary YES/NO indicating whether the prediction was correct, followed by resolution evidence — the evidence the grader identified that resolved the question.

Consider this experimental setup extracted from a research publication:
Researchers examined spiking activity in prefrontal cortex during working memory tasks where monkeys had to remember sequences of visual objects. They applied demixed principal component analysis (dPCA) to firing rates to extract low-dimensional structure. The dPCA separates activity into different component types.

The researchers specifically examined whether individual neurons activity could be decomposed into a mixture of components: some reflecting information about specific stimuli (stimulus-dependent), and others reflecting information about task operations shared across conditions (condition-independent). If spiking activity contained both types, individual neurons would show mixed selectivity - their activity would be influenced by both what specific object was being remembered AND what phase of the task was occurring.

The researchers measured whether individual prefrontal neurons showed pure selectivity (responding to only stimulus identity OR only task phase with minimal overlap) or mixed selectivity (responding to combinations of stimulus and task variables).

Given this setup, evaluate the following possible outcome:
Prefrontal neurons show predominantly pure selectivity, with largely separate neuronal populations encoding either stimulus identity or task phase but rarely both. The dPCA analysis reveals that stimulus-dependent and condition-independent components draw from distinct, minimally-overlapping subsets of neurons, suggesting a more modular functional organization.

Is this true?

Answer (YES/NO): NO